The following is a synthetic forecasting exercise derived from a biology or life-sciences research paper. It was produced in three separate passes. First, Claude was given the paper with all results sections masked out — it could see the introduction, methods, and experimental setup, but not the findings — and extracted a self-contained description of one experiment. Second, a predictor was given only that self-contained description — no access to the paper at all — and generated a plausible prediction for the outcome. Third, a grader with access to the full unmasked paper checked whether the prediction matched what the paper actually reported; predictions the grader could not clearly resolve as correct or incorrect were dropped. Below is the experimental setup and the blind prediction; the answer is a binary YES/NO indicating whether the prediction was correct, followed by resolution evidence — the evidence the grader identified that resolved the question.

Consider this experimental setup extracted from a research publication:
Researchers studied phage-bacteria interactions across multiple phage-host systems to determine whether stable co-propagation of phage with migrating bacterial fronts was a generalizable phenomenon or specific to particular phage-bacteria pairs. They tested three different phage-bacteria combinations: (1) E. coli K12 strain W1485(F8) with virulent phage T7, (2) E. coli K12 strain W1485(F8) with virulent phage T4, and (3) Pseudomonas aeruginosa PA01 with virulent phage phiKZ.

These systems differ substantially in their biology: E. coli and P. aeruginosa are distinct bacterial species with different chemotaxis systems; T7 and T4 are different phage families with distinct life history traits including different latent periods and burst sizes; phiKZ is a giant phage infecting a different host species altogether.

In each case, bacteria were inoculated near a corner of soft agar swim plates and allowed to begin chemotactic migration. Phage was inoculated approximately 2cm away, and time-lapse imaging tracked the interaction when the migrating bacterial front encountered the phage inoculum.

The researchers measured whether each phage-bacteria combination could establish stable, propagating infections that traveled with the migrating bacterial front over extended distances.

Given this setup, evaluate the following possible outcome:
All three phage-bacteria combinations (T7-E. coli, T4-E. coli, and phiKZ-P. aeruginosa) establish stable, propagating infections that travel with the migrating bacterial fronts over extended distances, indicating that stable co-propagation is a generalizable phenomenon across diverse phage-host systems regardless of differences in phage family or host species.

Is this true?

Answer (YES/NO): YES